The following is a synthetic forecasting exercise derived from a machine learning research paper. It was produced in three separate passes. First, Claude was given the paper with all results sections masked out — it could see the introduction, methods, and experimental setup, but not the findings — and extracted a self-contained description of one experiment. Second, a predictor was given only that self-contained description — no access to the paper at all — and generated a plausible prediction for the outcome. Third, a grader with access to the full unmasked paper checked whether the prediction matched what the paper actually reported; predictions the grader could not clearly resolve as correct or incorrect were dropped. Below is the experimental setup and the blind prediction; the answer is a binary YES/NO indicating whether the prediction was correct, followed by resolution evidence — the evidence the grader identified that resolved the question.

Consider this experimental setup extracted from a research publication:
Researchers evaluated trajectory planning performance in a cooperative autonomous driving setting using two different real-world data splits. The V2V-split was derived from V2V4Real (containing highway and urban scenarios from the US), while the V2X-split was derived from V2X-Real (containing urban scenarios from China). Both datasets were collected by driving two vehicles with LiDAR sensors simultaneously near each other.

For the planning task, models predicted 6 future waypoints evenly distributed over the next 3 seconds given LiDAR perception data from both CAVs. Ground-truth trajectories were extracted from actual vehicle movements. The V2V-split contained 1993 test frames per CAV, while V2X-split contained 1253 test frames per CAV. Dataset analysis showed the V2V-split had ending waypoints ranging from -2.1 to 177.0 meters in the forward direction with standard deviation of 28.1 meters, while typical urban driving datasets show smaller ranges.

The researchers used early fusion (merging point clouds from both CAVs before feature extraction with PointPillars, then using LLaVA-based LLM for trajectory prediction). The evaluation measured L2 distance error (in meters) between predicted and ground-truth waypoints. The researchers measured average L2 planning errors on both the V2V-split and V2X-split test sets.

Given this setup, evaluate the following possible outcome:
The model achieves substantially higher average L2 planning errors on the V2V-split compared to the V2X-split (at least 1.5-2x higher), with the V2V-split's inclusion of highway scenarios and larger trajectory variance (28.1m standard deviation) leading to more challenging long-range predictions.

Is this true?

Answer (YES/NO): YES